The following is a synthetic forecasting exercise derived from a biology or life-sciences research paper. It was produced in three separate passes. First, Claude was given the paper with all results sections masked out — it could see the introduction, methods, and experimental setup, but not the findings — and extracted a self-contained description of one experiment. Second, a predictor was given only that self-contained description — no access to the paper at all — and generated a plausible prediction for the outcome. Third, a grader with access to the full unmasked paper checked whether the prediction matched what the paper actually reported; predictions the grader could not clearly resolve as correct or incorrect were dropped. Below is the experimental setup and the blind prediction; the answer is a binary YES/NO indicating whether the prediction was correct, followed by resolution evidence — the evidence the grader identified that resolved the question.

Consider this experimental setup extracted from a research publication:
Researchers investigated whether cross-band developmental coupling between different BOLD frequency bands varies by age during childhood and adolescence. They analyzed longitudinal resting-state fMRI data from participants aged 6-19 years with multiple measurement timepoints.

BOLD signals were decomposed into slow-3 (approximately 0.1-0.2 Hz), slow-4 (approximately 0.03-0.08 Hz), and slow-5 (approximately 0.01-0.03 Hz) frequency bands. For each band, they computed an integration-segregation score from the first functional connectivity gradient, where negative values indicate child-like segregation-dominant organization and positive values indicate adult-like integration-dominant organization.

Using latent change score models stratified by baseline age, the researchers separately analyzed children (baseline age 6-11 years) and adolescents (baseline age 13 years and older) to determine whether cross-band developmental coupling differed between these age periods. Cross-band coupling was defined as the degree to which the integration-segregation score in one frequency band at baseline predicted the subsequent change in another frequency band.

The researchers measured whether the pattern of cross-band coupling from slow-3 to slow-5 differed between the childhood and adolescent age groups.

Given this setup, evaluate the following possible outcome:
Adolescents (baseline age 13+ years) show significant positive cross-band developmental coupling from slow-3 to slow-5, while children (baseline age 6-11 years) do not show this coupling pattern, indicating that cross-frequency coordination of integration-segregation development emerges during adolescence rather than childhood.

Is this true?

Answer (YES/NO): YES